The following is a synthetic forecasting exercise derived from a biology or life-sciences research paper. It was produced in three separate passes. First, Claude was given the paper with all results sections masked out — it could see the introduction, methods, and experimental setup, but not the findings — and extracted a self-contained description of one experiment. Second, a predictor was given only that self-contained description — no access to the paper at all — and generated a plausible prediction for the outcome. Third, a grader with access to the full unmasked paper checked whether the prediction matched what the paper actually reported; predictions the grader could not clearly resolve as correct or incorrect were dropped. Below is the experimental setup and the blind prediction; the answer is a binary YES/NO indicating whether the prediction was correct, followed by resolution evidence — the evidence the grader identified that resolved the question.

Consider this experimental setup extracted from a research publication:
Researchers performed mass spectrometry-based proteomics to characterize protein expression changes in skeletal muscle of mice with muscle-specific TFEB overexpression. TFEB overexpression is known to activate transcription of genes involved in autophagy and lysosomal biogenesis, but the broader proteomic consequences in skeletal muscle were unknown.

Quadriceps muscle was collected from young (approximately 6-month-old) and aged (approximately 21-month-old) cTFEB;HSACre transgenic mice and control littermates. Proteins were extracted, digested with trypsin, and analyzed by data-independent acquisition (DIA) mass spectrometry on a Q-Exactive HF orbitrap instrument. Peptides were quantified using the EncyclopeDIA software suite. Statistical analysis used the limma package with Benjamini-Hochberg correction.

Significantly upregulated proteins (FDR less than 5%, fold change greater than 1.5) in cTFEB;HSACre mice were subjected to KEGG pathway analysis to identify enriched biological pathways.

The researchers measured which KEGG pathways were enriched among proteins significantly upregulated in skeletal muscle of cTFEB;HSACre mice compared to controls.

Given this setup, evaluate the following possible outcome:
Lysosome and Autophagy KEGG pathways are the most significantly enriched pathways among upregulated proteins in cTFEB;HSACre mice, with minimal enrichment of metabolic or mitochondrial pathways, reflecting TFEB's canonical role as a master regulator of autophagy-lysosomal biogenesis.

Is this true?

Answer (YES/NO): NO